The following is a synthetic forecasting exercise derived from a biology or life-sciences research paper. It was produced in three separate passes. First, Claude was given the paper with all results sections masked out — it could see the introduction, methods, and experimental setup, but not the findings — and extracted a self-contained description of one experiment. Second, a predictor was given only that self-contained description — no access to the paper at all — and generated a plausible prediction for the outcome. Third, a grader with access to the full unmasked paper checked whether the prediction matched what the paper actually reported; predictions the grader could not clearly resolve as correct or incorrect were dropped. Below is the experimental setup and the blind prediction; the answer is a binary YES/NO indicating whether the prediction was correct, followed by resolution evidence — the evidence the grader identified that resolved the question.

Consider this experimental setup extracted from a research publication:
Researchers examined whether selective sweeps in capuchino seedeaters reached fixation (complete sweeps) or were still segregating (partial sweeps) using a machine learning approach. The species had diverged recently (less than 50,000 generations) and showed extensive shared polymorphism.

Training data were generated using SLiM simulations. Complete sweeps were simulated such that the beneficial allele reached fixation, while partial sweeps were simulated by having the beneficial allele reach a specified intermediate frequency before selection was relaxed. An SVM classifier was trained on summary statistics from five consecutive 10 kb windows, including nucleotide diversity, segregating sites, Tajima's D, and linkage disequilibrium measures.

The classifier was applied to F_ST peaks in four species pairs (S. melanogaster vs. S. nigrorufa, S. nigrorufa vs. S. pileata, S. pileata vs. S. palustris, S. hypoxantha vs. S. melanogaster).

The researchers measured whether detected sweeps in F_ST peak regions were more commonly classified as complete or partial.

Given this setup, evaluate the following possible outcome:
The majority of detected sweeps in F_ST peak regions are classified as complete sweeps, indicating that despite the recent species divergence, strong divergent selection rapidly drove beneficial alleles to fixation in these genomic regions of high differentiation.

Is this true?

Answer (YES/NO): NO